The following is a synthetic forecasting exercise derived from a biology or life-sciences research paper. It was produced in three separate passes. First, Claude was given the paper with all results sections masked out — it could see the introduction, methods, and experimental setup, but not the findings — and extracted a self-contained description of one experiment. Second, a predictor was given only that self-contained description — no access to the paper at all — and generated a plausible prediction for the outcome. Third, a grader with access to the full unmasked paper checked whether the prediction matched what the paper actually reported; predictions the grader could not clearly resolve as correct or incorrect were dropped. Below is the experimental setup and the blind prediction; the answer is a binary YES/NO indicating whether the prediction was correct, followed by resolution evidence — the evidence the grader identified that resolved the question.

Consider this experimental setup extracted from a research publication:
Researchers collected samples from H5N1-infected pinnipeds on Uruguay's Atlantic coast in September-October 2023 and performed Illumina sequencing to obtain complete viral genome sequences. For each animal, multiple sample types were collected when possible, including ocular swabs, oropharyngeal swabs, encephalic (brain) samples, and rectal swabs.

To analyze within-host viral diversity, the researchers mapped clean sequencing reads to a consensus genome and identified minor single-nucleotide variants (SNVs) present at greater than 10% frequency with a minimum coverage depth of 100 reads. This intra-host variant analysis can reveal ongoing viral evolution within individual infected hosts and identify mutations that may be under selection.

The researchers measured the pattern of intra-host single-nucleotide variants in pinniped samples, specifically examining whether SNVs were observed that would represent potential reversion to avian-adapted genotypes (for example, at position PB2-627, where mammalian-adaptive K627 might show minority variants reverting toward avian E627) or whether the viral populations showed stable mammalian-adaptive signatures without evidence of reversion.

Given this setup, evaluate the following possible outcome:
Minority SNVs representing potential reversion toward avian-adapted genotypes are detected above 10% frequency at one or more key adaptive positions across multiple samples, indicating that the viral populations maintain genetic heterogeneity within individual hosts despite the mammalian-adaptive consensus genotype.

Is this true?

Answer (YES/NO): NO